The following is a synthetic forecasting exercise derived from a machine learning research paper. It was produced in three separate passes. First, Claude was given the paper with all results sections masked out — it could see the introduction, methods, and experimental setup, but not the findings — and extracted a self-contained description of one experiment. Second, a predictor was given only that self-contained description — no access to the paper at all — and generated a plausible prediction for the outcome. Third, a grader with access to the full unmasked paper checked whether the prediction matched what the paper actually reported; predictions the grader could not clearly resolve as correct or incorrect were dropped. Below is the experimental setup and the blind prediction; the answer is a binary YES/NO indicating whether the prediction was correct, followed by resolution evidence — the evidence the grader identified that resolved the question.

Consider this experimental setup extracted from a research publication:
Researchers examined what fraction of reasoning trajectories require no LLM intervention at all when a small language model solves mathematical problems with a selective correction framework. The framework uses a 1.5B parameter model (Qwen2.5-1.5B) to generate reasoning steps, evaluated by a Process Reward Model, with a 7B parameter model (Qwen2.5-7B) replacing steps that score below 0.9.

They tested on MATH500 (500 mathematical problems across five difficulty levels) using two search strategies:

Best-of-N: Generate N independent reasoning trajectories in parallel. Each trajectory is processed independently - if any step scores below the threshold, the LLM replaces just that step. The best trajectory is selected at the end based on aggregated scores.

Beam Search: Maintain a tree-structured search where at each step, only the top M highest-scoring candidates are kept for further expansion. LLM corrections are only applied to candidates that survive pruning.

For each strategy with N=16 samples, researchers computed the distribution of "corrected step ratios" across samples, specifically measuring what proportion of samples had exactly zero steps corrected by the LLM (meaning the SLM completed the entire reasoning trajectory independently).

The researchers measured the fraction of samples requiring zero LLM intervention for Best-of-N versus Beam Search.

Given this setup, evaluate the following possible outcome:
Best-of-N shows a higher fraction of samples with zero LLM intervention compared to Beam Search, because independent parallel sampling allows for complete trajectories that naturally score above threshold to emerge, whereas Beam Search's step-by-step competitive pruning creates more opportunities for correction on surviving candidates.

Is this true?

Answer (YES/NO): NO